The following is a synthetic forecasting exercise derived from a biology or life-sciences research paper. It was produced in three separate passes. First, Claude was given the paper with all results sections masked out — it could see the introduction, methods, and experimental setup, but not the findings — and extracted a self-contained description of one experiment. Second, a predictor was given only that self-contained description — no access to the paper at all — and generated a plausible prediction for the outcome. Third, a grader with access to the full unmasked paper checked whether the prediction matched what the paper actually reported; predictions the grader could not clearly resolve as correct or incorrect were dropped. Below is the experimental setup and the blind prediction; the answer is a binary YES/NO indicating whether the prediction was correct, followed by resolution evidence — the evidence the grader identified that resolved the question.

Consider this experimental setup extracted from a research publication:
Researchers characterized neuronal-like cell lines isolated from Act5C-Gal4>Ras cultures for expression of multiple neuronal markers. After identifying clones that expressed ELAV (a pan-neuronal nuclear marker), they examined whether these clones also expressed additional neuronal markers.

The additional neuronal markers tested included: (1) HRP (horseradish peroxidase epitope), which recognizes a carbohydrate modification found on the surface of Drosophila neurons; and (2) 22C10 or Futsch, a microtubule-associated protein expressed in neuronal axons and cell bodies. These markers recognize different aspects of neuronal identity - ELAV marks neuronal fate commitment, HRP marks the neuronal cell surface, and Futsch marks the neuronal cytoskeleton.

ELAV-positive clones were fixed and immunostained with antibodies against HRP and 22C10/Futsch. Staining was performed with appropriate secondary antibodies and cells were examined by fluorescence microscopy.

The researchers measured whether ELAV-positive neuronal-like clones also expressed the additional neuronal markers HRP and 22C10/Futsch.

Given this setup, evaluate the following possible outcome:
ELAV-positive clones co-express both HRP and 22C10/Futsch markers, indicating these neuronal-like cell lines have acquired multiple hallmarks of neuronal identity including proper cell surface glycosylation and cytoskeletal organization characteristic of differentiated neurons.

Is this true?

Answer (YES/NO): YES